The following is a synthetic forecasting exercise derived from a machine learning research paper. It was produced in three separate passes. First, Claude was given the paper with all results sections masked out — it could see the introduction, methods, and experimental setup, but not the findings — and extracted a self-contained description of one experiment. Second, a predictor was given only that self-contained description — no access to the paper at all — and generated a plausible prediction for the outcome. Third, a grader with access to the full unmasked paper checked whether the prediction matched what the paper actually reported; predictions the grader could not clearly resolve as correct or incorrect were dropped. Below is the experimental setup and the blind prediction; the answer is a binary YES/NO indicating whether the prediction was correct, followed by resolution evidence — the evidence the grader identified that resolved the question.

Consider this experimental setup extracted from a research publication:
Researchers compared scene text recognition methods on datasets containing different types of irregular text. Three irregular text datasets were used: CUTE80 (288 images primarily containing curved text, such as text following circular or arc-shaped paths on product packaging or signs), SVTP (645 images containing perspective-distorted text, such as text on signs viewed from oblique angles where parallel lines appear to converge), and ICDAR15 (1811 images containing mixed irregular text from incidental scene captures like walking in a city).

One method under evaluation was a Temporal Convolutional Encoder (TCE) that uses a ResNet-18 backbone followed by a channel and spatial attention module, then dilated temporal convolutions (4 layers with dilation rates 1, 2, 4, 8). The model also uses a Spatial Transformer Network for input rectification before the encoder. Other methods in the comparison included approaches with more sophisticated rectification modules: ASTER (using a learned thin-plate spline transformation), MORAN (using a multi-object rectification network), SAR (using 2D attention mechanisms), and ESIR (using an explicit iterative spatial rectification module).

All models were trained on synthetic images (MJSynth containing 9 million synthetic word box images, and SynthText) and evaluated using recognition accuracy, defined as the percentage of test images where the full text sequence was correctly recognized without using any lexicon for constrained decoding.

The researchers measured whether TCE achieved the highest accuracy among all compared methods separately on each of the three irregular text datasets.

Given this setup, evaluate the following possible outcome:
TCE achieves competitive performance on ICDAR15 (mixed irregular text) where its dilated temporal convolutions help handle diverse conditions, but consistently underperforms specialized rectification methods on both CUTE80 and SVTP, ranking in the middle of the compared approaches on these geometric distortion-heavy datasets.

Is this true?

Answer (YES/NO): NO